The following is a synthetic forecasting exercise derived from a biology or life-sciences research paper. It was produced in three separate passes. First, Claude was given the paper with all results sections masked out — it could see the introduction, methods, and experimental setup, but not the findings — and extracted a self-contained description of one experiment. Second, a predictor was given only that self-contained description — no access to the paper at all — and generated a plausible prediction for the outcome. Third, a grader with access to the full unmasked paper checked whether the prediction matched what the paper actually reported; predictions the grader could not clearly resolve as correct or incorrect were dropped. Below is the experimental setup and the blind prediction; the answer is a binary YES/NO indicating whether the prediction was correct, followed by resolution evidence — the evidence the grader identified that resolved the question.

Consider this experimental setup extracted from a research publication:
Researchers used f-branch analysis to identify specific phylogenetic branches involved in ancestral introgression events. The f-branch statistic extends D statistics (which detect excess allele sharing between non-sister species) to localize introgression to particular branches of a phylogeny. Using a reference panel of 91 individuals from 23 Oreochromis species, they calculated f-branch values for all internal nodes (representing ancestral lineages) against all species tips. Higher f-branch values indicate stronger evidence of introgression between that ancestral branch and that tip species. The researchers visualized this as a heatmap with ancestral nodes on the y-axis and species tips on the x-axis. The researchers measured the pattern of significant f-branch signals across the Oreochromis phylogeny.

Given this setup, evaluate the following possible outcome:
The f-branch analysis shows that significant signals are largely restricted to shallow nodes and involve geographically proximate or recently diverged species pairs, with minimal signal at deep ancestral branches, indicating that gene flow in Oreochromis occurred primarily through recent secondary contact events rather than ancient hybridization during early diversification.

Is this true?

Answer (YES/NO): NO